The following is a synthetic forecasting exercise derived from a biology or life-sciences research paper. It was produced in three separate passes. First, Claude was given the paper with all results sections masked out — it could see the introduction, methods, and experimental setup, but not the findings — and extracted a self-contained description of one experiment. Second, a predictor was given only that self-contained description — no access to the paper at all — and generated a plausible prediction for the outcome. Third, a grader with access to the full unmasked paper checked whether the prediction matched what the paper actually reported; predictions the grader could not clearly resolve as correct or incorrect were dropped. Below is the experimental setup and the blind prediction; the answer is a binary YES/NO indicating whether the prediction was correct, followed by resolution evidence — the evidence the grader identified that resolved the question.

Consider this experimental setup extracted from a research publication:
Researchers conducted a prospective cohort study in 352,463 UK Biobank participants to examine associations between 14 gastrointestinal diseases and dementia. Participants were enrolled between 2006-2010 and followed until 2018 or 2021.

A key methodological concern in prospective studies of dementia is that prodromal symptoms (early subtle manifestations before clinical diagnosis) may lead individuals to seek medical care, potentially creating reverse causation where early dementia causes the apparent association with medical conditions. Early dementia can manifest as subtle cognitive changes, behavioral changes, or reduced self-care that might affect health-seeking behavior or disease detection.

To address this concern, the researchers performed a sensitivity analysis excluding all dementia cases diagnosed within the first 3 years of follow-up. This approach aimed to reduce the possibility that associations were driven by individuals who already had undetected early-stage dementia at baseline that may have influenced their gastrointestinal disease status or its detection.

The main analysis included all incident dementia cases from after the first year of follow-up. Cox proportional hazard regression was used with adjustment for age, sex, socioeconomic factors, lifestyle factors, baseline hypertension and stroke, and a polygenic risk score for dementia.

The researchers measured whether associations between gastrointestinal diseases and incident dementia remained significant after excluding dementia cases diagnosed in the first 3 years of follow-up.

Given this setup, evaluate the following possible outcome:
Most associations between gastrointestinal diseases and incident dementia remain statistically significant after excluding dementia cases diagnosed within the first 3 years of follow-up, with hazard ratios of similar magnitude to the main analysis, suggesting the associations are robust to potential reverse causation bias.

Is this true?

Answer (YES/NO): YES